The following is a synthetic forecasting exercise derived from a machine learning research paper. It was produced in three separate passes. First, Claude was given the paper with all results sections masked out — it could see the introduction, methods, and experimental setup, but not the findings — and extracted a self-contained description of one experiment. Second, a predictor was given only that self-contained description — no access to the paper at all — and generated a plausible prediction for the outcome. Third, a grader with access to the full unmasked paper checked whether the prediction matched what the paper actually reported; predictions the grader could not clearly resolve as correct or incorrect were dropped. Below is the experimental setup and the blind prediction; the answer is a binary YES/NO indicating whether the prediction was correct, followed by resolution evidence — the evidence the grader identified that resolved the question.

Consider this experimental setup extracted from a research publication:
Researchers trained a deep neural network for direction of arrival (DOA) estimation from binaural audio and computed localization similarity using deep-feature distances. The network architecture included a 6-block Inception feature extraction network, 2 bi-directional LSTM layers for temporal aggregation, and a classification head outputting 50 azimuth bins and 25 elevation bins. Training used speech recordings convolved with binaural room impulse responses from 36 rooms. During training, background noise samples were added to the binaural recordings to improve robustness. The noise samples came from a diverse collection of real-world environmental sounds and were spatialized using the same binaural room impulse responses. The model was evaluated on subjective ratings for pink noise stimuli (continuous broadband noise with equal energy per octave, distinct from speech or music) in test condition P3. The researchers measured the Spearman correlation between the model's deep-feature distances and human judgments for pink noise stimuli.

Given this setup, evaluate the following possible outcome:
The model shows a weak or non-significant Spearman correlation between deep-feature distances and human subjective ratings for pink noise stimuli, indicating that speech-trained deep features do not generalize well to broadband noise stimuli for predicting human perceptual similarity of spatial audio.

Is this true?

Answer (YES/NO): NO